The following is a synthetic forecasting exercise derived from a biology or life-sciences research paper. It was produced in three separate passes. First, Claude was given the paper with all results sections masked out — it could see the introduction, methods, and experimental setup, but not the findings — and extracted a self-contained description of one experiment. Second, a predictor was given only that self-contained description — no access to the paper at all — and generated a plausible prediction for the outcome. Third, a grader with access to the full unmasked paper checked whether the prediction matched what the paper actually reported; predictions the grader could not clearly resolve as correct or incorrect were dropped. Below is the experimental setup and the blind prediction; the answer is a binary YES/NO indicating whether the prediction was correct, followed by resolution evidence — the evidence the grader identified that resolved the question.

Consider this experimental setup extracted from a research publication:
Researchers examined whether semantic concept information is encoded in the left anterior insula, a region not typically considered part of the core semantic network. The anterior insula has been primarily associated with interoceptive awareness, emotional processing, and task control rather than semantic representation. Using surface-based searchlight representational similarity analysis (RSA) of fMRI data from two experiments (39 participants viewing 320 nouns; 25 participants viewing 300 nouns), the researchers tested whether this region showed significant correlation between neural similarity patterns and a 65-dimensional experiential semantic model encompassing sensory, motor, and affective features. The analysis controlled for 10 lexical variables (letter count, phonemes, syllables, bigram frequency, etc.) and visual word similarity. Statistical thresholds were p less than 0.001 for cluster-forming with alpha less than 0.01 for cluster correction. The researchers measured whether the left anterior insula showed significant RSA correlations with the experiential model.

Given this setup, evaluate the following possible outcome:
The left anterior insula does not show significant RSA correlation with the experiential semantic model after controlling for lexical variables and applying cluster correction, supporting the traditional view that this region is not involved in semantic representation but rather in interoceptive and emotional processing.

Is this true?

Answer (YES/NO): NO